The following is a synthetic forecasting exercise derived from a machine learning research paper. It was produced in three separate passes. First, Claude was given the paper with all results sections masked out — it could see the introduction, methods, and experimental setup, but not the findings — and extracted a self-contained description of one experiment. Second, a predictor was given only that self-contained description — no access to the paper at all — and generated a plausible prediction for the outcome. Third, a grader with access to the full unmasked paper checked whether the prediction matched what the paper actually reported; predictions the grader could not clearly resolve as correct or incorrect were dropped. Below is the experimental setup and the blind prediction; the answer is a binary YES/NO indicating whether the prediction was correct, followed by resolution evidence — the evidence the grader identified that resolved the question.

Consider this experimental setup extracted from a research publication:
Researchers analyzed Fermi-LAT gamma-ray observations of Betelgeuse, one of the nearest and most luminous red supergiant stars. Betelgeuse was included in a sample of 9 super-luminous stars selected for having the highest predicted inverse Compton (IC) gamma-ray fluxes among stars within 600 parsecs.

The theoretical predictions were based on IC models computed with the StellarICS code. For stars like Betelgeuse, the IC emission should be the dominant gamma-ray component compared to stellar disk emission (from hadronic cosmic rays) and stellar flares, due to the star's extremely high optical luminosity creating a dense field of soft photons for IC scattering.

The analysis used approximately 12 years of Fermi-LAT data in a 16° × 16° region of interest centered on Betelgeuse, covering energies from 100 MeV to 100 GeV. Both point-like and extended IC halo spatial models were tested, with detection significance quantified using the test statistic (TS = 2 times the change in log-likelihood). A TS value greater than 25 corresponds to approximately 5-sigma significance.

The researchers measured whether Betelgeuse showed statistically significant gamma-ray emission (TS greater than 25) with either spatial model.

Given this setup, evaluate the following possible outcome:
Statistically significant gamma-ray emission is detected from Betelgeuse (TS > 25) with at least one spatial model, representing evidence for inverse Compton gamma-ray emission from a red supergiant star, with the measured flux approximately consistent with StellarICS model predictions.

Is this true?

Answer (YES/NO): NO